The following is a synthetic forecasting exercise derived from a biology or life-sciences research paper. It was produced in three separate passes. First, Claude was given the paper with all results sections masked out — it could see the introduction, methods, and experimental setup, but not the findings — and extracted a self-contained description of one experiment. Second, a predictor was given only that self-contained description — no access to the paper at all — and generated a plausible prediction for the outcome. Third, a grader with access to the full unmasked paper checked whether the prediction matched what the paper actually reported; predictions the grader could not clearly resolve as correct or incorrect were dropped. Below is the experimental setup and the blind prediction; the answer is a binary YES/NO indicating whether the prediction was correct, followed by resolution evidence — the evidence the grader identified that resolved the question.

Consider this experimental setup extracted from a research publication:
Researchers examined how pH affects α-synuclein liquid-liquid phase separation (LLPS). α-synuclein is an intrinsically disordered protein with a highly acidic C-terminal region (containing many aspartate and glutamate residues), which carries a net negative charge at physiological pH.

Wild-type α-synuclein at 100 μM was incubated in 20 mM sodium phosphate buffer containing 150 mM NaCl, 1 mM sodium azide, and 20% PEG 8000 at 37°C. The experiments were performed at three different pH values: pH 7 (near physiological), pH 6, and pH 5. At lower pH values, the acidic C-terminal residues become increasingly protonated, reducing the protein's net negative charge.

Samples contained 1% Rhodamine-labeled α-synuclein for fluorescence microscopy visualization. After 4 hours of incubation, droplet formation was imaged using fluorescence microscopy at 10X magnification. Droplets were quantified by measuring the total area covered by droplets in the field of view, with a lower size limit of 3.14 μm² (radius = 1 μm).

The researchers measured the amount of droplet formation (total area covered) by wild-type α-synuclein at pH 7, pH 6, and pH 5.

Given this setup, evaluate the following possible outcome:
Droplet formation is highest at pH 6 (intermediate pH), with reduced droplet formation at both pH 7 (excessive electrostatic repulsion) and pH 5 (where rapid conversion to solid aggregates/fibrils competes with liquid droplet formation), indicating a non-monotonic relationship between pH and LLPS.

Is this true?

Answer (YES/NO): NO